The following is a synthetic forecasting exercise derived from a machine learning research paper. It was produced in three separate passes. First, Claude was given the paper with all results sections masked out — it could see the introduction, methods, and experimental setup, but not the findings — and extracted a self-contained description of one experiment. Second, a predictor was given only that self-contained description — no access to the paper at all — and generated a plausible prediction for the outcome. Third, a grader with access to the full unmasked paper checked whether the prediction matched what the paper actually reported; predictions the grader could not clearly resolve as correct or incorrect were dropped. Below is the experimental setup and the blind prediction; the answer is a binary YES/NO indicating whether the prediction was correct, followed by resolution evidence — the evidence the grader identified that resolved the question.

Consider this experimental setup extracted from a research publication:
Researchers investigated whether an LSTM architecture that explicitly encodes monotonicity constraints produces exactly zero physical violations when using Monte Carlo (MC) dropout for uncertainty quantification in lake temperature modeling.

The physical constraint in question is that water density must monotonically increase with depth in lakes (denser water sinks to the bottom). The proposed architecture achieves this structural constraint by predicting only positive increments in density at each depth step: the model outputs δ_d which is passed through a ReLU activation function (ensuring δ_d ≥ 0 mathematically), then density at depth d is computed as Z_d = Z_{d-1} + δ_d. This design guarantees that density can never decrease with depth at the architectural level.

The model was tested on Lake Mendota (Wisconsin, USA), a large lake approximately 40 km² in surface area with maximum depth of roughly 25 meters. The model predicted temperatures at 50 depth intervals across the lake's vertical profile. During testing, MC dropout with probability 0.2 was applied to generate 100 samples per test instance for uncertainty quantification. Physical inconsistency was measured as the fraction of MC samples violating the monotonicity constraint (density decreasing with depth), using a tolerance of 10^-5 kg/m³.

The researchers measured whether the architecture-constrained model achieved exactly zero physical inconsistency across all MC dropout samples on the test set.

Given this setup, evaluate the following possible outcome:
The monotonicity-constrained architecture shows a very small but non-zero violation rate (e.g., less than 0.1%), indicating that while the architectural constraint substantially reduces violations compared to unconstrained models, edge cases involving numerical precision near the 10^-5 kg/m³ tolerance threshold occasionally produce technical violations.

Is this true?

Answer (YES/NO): NO